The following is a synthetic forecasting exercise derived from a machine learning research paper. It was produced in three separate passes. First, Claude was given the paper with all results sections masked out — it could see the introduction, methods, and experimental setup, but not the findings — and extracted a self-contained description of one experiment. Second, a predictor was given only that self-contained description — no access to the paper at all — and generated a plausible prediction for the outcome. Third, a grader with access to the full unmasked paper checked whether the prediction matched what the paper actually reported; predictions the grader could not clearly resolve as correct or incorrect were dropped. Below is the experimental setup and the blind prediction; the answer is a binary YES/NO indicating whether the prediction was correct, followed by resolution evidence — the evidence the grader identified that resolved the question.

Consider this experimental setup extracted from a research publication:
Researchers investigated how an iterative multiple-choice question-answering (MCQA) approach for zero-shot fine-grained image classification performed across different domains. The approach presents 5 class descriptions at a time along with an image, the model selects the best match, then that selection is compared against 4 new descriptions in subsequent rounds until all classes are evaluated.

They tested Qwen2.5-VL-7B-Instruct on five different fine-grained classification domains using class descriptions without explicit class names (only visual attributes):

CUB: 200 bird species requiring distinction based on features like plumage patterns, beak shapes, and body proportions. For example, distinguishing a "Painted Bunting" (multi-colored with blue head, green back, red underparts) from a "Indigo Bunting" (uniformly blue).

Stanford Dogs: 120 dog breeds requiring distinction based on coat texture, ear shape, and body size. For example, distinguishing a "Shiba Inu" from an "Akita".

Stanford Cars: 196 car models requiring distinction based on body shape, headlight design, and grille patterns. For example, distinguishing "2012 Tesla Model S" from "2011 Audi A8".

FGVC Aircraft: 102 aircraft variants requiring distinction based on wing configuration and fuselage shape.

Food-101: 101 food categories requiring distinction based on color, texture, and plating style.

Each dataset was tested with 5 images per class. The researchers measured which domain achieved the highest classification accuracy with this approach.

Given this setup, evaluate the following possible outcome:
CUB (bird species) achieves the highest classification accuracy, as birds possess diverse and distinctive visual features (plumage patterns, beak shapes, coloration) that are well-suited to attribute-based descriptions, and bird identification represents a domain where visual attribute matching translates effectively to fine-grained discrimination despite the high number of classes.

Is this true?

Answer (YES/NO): NO